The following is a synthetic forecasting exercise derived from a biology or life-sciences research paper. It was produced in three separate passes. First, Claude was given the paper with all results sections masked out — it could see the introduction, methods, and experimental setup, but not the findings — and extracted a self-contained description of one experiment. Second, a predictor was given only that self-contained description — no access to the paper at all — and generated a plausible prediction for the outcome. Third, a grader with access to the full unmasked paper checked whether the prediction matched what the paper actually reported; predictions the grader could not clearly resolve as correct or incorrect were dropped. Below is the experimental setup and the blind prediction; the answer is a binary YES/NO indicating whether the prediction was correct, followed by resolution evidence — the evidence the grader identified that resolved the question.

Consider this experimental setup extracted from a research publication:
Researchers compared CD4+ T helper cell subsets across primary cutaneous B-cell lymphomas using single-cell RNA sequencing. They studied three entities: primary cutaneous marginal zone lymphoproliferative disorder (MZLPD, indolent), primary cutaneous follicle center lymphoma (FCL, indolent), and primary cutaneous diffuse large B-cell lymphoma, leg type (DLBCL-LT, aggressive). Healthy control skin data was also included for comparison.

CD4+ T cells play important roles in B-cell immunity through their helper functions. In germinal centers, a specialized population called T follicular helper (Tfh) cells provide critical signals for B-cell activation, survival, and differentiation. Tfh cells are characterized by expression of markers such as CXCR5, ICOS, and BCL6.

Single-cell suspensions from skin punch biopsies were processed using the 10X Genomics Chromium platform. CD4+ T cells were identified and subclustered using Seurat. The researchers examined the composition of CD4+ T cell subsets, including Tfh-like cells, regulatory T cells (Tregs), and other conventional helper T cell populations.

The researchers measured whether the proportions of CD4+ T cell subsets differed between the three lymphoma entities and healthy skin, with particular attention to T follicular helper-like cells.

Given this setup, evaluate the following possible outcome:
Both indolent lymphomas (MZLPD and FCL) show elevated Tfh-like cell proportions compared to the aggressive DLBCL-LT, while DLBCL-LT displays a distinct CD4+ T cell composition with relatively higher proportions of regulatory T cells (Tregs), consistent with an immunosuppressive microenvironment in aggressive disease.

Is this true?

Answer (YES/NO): NO